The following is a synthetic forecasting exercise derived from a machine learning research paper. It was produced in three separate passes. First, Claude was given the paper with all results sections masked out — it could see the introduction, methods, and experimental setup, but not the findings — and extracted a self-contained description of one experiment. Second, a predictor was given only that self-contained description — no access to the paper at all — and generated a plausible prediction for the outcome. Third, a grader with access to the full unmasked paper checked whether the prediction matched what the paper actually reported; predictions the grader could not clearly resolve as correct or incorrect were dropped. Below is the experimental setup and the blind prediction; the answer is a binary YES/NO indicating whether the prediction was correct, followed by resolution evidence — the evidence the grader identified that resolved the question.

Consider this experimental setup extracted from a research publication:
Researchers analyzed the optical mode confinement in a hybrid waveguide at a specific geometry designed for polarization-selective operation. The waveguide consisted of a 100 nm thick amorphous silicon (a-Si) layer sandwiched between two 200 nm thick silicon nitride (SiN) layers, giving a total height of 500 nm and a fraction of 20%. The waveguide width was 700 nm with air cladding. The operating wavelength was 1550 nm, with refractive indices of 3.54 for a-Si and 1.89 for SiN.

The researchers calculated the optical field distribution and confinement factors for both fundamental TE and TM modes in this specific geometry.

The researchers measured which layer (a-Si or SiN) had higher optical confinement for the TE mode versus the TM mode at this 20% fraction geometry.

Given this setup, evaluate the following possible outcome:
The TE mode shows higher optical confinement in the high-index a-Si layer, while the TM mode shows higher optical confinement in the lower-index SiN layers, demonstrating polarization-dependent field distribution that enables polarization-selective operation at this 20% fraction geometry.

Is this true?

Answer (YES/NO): YES